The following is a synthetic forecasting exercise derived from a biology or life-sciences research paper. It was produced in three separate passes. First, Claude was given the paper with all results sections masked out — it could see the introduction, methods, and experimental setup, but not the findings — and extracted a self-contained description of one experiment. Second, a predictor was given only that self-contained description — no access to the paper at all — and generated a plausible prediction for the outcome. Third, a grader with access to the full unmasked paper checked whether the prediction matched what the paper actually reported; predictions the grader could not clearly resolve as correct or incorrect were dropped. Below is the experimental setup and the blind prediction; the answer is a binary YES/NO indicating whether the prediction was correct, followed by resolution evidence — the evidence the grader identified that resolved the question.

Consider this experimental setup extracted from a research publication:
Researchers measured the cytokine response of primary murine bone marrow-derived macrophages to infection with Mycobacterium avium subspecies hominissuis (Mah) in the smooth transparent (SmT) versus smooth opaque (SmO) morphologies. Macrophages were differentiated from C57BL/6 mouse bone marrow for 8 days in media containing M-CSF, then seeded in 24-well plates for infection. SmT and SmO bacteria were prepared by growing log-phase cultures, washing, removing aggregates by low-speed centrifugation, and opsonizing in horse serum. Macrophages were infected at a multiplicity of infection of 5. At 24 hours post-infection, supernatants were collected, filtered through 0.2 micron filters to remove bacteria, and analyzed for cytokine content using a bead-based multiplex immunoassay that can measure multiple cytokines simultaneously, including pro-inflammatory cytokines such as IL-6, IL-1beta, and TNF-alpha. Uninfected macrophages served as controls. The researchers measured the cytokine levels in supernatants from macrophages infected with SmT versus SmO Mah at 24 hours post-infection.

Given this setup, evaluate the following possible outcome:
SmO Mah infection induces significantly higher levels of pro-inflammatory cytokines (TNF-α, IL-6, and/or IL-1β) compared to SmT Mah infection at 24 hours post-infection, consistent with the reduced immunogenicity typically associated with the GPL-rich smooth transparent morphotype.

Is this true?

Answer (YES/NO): NO